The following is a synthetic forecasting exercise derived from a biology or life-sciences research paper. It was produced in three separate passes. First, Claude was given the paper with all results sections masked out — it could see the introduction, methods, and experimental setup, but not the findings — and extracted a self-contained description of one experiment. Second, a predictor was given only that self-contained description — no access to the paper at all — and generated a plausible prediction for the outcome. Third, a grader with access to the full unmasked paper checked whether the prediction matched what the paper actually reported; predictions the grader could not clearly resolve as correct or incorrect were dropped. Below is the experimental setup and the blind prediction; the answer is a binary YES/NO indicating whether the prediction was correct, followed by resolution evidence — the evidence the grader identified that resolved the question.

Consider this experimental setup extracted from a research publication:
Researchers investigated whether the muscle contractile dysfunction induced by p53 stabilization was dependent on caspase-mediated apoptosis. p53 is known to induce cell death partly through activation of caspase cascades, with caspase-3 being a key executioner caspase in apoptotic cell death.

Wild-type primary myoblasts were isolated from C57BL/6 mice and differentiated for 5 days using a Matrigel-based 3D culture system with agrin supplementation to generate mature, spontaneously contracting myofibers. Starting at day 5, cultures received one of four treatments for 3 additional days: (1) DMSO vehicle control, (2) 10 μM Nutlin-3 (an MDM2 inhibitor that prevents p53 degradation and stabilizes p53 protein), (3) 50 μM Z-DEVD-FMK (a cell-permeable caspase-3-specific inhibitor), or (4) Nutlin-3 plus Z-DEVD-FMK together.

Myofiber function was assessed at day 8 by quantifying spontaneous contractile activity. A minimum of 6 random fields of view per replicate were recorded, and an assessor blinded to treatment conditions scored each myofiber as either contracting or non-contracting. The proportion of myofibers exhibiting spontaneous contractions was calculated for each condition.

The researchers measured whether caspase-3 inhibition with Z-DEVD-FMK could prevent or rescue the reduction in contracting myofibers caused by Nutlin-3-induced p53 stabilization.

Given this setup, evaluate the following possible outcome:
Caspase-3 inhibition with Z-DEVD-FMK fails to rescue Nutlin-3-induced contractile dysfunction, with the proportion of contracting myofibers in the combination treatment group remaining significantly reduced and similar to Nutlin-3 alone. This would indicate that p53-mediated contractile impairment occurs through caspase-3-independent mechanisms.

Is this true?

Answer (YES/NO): NO